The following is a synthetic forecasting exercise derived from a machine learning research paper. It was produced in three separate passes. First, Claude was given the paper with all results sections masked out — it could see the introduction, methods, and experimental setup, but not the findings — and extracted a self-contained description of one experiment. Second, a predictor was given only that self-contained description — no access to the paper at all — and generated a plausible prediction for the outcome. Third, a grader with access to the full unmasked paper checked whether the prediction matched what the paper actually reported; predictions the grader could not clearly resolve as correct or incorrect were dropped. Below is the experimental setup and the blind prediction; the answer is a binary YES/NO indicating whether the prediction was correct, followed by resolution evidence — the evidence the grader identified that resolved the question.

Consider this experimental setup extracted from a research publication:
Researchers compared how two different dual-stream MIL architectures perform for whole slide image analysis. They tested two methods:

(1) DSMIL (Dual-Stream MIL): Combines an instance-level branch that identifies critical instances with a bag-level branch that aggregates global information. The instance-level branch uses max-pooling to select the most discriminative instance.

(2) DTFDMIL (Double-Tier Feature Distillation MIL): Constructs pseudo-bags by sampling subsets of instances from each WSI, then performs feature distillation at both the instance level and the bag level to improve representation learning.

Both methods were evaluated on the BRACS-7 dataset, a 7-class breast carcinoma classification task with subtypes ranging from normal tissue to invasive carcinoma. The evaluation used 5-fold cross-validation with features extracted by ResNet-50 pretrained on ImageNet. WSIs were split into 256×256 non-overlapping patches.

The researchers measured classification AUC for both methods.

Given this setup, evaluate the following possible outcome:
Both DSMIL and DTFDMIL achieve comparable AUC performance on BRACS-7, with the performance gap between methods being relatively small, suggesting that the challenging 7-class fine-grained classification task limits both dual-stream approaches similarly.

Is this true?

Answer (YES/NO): YES